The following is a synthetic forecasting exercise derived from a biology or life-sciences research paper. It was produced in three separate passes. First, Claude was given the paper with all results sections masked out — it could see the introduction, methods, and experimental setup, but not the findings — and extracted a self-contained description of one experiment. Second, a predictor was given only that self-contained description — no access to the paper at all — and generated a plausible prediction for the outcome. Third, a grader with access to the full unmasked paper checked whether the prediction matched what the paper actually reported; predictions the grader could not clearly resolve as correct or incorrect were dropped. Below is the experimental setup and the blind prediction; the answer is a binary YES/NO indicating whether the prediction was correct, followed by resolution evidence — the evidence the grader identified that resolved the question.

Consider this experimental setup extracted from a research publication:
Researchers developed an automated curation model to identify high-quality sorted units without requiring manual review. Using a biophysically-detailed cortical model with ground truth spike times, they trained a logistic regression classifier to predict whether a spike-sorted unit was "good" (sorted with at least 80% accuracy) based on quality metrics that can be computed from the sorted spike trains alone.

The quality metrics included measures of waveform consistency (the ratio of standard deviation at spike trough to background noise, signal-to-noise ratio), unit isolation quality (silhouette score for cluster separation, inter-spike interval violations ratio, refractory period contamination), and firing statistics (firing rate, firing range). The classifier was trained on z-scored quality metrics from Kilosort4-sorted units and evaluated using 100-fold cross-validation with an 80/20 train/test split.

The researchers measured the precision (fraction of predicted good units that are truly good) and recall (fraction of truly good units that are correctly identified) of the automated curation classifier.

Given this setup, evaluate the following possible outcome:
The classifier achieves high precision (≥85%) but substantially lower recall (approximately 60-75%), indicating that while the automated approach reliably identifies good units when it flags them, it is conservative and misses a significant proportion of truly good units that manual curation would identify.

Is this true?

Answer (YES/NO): NO